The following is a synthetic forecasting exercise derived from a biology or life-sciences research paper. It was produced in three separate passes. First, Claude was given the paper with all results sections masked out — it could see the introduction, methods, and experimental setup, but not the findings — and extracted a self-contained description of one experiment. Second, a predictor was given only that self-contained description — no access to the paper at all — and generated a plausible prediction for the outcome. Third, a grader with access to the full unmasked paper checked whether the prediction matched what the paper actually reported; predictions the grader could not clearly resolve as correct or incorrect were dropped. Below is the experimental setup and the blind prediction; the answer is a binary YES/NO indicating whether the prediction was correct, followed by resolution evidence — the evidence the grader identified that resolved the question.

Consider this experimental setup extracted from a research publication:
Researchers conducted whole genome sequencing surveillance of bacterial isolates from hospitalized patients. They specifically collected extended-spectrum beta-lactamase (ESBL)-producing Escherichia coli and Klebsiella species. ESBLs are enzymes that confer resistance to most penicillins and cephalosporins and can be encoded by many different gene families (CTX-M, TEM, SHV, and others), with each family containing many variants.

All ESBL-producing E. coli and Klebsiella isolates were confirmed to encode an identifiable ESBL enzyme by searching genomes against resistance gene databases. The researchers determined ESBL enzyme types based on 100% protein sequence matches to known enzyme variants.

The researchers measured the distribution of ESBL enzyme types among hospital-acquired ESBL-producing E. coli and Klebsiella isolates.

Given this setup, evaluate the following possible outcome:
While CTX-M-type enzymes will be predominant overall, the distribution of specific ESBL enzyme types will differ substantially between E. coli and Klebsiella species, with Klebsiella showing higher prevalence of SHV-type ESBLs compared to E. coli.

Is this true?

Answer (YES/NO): YES